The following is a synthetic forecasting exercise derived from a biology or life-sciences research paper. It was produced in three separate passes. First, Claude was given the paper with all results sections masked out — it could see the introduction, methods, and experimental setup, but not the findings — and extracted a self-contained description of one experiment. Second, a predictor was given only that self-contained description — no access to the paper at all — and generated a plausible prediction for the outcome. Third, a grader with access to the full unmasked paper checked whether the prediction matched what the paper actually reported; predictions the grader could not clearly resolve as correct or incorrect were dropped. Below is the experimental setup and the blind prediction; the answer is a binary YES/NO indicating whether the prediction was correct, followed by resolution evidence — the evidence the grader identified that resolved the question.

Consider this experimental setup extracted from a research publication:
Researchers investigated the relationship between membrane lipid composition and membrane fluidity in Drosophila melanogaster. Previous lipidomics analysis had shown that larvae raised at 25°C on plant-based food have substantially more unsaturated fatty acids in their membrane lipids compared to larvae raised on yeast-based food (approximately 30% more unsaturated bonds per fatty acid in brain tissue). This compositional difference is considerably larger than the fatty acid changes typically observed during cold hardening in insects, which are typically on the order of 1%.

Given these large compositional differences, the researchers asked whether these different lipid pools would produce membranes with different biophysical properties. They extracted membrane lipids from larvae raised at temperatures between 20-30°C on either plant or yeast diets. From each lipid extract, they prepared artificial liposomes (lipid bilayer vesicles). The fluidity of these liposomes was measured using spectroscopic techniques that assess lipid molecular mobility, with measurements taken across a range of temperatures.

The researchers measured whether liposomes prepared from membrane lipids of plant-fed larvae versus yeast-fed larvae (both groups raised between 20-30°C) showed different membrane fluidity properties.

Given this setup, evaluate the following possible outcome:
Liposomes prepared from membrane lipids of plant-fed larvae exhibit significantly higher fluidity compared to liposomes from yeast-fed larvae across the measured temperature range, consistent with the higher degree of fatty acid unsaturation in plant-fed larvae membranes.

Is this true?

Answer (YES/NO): NO